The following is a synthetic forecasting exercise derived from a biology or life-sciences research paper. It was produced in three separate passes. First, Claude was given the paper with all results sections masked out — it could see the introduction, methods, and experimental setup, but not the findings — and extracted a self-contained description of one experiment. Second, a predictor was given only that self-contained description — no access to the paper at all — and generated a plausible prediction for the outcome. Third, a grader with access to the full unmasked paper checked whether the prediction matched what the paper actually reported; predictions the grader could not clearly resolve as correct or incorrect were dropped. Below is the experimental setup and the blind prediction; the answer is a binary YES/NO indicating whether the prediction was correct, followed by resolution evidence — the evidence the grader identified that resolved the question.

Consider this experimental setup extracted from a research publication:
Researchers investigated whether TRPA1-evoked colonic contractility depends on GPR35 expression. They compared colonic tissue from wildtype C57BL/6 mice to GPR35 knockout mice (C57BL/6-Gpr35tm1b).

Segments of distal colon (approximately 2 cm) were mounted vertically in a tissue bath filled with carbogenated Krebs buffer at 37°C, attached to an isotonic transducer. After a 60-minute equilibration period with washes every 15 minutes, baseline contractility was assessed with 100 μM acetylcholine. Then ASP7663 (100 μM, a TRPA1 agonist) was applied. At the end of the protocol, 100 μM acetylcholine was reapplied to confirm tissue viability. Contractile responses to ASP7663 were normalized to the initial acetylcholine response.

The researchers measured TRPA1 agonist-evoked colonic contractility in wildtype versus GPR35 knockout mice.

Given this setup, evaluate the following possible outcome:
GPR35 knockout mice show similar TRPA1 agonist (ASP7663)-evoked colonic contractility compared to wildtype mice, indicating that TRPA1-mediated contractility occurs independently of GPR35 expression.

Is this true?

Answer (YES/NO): YES